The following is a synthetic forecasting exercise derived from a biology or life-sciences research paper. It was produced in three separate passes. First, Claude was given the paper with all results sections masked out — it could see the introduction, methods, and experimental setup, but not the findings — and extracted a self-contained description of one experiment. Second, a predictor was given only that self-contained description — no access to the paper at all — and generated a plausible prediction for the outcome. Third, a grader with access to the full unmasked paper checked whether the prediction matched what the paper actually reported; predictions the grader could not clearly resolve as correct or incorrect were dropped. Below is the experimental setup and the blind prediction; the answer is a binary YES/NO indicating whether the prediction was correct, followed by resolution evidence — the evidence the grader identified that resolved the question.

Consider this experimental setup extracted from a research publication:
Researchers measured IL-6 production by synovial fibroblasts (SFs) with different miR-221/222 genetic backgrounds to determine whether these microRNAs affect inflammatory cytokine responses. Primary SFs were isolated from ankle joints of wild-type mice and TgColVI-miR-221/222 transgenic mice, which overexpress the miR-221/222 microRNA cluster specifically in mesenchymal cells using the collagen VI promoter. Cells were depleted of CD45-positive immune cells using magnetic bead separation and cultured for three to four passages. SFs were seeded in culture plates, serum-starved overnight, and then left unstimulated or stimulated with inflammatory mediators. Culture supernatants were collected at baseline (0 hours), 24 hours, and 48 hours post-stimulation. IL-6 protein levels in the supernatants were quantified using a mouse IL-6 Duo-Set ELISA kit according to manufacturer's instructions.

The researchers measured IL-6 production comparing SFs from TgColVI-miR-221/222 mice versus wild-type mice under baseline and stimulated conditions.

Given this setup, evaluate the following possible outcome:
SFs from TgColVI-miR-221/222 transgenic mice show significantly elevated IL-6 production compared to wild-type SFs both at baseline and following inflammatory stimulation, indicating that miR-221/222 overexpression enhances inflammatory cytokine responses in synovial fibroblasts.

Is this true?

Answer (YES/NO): NO